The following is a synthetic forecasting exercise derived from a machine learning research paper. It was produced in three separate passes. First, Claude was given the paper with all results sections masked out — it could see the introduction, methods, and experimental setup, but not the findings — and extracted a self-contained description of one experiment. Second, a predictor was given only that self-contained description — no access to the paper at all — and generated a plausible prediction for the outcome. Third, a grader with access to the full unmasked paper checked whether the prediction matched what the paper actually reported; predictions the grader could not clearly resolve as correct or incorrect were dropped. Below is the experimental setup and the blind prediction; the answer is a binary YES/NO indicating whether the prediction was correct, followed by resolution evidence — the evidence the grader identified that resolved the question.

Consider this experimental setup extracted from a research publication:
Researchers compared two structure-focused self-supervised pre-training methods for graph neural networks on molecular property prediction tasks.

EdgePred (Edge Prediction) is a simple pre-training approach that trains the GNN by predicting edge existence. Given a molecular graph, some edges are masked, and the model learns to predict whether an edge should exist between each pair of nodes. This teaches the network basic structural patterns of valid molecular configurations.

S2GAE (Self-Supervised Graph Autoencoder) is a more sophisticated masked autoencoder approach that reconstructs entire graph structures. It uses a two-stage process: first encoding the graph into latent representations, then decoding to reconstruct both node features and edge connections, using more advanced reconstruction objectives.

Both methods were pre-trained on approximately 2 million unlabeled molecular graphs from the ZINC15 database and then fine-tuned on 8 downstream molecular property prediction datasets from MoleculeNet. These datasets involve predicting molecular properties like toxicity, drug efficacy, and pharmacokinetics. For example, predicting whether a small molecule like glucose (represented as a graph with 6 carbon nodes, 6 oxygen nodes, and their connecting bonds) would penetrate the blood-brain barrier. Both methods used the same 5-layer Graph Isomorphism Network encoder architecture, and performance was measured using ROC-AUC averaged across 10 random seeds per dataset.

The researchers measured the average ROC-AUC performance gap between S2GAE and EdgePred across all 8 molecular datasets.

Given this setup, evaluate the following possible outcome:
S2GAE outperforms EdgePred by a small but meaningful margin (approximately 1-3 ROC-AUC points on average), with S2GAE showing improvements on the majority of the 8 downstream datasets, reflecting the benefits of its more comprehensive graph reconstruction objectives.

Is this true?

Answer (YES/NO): YES